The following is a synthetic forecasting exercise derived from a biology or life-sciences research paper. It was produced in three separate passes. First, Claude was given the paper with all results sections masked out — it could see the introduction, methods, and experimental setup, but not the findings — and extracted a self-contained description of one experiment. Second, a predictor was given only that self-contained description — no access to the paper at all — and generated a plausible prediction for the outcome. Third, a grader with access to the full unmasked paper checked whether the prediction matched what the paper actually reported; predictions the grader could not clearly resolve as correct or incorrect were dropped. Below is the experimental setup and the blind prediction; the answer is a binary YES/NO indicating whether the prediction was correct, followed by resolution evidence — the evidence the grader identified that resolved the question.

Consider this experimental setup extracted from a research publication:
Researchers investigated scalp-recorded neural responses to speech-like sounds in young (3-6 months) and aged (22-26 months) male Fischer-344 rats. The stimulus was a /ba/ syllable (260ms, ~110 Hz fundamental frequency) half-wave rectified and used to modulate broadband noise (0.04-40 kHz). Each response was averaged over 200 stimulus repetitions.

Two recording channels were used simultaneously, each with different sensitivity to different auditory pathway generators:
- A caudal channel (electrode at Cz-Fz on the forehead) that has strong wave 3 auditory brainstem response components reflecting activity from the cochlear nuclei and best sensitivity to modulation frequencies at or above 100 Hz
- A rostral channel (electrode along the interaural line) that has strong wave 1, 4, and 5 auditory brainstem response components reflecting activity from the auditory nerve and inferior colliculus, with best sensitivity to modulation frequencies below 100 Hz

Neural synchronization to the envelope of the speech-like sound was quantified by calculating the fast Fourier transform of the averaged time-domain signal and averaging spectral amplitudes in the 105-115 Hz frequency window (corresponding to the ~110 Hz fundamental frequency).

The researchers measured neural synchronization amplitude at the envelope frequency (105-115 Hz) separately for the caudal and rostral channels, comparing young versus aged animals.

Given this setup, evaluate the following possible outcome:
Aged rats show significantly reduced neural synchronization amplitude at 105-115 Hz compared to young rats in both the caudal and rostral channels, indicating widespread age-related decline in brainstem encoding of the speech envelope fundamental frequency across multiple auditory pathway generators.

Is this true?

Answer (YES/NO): NO